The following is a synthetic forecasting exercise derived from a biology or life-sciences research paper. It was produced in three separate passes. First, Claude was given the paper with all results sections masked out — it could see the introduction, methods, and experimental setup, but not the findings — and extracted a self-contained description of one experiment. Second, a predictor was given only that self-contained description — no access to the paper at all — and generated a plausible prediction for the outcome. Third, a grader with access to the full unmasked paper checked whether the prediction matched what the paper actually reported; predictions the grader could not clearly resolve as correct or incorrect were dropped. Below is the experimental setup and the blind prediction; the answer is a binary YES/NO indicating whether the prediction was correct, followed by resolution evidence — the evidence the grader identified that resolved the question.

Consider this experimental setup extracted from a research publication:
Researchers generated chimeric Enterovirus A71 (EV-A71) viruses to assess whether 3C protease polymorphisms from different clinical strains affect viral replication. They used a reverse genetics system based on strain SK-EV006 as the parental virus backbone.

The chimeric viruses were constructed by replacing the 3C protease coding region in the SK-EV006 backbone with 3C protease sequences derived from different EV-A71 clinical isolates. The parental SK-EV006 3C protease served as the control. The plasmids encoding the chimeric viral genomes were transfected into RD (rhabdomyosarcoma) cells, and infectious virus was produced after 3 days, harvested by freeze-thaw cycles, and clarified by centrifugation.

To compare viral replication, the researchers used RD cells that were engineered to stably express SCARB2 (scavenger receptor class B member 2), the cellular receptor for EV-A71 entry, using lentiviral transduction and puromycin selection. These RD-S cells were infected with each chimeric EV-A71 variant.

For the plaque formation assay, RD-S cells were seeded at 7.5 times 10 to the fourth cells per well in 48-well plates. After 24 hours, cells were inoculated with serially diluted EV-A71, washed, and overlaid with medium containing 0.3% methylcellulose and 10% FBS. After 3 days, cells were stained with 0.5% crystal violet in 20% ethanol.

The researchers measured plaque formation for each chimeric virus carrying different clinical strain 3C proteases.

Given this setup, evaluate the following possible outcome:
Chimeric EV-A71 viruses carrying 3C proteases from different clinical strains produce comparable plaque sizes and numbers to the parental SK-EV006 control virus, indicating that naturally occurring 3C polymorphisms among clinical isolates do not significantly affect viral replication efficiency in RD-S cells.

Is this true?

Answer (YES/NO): NO